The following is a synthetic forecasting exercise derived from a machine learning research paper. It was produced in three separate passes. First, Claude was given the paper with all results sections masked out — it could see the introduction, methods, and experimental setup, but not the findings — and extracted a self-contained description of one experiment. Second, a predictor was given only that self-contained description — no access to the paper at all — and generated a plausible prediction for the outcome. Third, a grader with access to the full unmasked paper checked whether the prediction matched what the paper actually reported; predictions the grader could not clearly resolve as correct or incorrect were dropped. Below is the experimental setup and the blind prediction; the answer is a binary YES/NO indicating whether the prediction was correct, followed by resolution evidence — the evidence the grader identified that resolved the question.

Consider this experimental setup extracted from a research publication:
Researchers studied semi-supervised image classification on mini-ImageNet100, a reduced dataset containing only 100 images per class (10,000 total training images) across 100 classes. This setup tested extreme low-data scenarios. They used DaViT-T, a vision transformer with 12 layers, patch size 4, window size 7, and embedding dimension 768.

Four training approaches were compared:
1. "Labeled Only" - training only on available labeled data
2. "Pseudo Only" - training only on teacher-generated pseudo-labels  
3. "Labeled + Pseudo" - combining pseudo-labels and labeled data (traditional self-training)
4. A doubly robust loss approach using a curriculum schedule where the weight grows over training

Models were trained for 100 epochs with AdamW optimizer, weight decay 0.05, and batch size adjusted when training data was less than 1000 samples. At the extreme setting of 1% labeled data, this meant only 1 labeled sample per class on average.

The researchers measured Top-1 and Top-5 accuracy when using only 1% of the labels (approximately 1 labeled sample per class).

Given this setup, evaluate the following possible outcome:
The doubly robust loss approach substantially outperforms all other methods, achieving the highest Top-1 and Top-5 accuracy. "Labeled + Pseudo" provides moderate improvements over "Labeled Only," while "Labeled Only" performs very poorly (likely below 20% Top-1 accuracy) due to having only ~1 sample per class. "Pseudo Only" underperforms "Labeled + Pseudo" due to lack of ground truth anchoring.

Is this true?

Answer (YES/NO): NO